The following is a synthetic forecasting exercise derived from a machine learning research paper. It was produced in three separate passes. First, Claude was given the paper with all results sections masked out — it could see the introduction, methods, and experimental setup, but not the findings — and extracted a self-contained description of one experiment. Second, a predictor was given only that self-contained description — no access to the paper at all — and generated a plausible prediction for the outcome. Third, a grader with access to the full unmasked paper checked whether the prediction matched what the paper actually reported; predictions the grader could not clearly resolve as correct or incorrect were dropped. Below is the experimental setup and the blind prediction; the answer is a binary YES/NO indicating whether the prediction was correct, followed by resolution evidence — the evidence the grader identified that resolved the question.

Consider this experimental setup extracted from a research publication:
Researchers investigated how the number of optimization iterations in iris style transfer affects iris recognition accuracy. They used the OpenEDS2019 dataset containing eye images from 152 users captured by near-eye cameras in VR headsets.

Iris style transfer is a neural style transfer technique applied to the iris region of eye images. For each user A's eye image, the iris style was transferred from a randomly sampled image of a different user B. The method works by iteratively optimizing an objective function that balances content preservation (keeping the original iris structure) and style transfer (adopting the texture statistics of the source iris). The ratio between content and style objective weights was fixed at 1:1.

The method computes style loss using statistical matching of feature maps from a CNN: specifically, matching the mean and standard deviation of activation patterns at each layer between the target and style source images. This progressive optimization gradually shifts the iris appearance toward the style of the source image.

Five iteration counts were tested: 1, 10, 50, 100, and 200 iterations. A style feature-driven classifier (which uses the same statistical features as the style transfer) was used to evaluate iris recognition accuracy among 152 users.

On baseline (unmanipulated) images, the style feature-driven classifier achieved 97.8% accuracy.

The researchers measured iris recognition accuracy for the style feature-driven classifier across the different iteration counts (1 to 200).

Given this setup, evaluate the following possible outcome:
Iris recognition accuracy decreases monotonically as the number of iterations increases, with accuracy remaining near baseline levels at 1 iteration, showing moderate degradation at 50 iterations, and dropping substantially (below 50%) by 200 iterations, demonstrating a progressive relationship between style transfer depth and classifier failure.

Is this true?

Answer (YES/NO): NO